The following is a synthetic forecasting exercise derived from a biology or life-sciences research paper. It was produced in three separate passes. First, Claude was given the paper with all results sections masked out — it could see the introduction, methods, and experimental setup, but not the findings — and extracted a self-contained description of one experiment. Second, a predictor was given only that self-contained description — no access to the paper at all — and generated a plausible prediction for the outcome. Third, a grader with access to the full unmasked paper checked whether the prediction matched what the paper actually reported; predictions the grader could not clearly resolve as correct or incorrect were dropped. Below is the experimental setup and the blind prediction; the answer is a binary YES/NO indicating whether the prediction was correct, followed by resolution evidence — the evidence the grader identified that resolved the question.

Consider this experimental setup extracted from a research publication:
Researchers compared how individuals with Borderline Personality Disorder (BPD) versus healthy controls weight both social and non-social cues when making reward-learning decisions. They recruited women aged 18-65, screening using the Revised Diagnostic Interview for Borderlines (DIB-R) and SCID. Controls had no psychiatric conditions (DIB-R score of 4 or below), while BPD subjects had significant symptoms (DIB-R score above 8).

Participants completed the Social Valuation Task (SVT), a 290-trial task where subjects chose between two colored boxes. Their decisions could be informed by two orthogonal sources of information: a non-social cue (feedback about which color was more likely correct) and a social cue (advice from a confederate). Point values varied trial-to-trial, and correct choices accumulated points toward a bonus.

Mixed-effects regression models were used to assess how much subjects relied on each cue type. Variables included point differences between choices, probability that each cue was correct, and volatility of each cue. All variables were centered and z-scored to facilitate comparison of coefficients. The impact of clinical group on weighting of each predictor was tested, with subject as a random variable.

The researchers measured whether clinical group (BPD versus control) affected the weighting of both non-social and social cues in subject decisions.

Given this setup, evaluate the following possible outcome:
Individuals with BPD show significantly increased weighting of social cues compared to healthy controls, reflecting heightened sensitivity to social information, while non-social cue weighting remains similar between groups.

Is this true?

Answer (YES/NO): NO